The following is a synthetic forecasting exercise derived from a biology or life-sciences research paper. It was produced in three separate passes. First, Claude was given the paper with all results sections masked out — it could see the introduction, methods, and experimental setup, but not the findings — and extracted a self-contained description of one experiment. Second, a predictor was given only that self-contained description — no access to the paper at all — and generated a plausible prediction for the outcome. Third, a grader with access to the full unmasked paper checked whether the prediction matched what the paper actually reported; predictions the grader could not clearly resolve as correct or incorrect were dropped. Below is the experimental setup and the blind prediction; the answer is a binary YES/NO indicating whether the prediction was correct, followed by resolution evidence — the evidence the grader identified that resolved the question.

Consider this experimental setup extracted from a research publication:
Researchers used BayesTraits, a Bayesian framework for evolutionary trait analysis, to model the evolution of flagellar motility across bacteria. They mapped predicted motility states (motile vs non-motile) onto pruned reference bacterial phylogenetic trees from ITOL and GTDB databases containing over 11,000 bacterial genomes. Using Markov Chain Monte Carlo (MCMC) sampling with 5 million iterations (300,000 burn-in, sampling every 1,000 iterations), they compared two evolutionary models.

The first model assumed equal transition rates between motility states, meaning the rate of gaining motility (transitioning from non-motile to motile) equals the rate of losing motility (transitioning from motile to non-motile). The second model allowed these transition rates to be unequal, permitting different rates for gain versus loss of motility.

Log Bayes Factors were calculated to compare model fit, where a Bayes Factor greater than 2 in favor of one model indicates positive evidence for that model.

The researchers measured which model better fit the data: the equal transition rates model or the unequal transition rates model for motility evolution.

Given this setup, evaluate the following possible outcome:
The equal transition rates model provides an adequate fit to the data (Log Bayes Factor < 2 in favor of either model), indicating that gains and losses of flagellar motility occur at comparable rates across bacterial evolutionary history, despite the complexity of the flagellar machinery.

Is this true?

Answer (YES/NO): NO